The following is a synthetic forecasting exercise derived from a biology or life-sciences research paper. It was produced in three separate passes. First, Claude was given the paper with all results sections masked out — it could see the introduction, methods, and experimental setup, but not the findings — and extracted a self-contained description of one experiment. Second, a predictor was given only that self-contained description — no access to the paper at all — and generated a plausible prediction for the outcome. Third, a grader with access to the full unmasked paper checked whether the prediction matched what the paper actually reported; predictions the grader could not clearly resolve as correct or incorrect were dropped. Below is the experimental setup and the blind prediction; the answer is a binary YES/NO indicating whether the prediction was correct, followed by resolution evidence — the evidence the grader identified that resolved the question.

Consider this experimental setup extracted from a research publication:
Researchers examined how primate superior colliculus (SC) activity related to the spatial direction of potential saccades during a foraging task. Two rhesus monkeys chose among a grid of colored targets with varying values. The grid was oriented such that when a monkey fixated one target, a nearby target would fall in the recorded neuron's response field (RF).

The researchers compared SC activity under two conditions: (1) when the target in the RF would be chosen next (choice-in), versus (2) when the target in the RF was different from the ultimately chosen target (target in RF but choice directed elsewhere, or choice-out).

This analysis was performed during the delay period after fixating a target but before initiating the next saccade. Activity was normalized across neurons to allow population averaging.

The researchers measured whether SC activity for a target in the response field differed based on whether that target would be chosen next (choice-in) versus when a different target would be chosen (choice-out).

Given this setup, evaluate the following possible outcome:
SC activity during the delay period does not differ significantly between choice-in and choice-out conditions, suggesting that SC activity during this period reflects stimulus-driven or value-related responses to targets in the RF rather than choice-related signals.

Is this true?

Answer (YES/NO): NO